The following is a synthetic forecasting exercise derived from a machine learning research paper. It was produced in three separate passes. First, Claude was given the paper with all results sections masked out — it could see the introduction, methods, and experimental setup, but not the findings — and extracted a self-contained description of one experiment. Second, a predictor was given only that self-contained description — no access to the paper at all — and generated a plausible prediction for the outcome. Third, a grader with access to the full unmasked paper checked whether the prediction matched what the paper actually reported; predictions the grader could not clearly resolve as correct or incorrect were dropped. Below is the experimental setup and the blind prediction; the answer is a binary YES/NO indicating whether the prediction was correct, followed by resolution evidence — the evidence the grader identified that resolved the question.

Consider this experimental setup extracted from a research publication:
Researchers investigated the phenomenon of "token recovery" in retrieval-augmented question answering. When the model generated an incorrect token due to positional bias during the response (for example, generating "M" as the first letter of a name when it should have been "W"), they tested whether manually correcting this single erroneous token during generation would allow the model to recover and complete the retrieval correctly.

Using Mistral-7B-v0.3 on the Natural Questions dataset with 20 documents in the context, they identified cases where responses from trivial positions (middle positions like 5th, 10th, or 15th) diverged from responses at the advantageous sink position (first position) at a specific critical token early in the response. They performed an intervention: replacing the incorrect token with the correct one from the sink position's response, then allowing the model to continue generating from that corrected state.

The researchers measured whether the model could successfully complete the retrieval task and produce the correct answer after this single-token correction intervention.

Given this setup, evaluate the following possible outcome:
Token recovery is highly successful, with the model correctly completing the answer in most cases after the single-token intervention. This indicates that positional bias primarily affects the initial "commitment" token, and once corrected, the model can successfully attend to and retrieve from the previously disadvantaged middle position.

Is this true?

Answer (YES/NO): YES